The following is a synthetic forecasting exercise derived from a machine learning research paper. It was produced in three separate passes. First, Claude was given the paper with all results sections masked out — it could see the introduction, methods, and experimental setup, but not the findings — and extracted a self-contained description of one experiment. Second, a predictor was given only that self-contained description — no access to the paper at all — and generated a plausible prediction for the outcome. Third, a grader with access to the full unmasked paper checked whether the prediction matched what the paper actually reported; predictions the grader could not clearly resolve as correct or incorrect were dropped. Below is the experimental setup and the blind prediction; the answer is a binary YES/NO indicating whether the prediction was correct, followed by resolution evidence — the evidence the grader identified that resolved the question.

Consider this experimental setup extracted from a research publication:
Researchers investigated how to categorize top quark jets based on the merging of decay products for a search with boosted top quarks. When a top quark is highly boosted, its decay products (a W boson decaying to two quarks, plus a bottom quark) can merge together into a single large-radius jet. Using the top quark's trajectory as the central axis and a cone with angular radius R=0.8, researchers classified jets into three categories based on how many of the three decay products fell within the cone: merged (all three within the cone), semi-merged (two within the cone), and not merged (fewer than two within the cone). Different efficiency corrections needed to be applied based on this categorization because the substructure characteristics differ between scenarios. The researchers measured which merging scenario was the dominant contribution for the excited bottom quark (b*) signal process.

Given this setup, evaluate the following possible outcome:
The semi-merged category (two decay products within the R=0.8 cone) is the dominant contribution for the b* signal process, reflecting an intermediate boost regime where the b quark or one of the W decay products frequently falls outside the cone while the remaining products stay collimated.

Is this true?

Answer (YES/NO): NO